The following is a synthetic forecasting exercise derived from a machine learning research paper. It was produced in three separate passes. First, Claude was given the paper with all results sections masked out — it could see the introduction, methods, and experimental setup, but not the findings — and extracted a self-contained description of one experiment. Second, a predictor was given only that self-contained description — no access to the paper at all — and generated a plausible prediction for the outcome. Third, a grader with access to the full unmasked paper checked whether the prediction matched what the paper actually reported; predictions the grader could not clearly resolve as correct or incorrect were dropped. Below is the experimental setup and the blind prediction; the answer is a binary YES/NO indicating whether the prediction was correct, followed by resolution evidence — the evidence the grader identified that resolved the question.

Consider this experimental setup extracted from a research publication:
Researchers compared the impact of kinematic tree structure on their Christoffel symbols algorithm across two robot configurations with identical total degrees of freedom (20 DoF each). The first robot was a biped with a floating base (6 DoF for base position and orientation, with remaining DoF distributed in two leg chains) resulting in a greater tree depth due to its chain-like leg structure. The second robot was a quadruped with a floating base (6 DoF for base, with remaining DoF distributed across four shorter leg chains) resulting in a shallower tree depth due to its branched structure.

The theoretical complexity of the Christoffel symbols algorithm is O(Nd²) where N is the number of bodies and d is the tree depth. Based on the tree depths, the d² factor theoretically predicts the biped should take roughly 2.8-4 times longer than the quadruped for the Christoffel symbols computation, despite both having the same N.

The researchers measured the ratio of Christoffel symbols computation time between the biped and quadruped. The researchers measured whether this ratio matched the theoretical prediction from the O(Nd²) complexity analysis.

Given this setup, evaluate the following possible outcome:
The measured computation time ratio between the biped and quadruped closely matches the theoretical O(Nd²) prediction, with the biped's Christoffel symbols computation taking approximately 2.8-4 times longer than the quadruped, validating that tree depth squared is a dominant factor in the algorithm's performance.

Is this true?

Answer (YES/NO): NO